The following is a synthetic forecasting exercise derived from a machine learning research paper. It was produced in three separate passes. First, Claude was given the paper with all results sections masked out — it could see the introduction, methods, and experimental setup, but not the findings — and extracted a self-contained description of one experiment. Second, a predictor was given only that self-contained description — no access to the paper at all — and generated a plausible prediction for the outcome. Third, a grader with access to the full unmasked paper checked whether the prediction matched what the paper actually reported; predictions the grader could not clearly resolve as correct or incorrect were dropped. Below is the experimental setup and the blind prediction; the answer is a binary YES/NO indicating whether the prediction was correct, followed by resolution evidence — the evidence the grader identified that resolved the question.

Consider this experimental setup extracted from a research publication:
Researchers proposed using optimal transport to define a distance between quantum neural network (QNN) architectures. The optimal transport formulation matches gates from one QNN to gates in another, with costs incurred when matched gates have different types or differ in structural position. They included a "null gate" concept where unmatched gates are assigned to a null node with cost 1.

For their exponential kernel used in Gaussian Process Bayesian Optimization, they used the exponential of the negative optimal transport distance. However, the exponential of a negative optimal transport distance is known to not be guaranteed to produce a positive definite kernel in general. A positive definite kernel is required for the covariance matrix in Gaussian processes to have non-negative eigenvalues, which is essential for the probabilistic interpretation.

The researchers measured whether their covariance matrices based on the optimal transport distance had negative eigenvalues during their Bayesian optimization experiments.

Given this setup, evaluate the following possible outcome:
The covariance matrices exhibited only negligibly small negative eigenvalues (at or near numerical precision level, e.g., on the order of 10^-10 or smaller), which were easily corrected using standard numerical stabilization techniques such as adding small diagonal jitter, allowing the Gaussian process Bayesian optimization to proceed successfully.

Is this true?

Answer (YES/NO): NO